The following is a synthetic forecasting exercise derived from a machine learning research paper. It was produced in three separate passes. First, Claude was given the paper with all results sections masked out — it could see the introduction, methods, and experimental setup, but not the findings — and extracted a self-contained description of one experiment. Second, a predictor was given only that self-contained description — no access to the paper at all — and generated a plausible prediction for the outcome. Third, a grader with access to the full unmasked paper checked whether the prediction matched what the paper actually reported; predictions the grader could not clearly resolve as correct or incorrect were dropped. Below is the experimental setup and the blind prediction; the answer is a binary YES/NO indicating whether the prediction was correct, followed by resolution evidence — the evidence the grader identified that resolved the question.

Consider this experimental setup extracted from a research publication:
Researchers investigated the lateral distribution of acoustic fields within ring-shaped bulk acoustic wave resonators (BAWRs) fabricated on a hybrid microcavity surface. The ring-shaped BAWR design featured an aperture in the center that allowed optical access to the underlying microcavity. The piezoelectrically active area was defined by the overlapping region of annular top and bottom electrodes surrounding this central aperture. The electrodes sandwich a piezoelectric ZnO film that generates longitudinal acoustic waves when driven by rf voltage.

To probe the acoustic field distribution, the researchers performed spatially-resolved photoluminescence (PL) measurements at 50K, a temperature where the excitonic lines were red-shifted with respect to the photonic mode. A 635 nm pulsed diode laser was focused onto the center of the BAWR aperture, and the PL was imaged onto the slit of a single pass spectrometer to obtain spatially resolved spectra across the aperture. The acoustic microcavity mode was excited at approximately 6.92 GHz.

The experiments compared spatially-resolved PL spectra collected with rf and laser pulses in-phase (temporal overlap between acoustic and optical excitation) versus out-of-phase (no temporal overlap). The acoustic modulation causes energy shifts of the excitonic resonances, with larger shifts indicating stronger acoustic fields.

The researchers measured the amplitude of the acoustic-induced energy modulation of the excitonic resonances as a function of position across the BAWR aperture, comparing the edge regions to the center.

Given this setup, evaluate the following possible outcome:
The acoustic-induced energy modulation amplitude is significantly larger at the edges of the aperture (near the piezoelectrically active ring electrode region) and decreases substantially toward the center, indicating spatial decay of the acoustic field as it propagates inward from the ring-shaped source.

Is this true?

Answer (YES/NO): NO